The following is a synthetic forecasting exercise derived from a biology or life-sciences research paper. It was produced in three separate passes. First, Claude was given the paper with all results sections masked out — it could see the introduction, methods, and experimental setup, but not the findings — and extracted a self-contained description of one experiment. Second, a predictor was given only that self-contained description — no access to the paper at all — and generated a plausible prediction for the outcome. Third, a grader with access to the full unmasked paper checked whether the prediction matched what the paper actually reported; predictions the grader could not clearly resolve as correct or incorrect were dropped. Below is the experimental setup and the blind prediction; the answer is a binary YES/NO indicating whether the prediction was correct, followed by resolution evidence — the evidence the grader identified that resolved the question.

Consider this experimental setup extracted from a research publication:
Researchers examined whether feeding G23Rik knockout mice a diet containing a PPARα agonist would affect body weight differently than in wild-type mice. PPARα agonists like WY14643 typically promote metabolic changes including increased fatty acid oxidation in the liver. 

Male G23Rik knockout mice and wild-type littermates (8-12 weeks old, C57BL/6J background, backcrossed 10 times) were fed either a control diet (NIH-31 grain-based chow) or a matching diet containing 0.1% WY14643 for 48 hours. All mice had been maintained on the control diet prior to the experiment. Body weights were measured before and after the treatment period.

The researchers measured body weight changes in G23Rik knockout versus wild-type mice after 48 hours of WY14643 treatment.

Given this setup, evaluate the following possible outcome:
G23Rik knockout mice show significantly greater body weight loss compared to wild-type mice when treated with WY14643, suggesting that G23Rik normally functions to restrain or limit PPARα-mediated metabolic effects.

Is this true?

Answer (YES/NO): NO